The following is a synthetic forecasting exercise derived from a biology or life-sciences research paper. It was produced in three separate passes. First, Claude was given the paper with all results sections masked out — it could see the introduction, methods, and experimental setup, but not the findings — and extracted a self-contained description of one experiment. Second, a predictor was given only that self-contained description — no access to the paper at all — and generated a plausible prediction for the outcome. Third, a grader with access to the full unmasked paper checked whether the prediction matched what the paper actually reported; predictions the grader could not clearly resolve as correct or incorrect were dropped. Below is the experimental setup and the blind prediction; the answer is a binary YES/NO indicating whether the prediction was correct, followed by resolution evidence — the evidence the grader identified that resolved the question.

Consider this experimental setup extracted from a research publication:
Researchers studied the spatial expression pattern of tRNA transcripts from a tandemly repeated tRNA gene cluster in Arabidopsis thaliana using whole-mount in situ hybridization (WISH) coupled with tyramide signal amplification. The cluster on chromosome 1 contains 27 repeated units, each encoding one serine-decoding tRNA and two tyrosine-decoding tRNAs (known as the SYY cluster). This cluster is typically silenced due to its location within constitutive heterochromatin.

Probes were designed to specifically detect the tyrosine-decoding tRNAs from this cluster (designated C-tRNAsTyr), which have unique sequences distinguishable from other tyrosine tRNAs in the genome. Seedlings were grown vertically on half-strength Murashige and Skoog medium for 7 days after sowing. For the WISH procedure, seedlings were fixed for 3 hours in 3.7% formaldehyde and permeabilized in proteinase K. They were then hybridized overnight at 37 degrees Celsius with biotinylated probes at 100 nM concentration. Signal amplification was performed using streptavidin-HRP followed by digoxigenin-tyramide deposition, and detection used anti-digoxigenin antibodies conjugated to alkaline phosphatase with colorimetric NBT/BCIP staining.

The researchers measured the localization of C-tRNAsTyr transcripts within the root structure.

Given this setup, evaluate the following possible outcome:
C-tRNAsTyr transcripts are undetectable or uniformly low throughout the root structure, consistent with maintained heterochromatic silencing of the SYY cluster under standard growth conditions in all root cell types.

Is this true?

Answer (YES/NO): NO